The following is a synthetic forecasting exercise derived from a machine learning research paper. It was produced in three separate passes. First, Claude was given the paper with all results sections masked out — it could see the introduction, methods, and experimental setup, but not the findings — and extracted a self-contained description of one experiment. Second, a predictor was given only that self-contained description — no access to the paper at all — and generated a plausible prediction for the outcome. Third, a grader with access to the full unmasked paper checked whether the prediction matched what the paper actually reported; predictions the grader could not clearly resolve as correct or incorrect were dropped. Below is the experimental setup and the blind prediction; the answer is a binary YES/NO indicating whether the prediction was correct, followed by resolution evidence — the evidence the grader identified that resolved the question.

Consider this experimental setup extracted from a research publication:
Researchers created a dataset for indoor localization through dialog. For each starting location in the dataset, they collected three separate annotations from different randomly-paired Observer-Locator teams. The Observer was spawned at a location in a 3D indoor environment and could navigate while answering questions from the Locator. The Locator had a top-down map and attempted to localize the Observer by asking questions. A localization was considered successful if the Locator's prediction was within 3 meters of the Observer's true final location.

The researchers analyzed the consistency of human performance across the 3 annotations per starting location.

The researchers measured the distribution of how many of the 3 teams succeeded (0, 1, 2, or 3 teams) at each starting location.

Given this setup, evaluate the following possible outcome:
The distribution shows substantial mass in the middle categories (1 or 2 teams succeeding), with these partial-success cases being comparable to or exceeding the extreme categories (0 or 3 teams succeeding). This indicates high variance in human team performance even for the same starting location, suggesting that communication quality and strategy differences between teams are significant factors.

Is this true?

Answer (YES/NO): YES